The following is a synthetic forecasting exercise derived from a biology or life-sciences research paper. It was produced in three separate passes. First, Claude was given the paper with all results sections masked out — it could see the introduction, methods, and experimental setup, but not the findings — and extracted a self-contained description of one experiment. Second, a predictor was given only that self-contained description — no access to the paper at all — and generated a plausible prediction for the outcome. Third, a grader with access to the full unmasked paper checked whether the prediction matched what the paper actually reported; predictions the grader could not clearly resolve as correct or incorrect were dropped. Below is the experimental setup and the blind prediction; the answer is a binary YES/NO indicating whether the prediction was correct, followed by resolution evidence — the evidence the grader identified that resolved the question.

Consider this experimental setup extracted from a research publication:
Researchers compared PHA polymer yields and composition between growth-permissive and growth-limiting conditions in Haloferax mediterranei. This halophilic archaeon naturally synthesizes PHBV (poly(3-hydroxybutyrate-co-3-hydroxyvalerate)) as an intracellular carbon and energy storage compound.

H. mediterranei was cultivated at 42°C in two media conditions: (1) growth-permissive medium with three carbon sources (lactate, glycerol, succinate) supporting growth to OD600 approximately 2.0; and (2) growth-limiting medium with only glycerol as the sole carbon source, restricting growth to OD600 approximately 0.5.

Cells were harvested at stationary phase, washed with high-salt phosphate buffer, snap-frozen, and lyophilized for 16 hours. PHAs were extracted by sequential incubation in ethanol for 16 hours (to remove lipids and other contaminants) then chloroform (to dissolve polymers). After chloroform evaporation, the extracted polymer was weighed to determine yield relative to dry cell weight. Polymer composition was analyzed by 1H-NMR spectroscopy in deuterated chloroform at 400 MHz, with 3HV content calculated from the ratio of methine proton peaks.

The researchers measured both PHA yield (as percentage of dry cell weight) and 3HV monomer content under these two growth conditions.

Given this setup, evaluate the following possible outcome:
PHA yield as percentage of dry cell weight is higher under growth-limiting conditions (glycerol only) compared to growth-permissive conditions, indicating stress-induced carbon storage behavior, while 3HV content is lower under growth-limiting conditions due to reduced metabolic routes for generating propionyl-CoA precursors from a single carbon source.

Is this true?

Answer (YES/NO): NO